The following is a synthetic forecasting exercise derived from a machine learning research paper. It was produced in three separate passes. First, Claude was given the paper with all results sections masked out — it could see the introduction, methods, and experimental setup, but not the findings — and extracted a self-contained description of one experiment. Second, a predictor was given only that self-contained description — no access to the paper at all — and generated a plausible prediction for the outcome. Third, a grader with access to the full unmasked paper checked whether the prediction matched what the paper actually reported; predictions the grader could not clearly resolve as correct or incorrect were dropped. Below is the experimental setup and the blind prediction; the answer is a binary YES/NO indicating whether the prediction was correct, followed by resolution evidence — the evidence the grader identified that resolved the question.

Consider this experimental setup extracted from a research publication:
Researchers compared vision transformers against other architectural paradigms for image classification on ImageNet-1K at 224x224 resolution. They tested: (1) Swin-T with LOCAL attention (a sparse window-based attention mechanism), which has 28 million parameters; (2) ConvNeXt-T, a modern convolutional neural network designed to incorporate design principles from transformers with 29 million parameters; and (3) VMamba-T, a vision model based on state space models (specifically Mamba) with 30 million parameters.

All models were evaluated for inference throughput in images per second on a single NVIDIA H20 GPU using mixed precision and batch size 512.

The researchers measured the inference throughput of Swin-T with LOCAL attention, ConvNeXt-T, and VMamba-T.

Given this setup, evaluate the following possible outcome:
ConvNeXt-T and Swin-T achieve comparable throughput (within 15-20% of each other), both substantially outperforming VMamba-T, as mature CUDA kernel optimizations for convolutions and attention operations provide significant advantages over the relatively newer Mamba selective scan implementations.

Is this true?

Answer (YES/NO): NO